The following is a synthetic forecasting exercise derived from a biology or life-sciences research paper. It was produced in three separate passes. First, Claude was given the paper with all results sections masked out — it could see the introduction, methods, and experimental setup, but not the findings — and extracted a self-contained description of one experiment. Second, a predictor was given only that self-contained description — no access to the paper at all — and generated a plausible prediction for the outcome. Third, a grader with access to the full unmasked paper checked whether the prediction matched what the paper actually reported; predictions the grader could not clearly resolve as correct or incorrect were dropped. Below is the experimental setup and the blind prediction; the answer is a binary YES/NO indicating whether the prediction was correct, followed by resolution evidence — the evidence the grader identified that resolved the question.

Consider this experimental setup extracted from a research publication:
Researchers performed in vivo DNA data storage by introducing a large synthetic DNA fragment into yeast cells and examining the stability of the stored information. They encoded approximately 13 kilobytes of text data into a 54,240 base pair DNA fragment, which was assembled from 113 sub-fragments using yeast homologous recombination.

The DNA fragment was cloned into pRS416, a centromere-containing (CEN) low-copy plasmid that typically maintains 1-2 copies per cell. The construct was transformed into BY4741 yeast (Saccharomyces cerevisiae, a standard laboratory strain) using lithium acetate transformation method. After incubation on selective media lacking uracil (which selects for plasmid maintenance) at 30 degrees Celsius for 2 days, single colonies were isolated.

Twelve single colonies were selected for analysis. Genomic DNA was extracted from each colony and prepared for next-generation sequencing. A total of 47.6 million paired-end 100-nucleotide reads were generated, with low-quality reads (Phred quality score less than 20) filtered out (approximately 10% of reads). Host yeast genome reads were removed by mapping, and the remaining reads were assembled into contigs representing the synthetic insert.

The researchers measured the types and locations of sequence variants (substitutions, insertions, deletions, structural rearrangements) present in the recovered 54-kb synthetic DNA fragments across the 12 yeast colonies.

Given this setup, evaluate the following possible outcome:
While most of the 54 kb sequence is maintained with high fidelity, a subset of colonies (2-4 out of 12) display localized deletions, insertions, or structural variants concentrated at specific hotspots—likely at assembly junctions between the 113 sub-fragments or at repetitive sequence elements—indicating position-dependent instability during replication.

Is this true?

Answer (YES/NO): NO